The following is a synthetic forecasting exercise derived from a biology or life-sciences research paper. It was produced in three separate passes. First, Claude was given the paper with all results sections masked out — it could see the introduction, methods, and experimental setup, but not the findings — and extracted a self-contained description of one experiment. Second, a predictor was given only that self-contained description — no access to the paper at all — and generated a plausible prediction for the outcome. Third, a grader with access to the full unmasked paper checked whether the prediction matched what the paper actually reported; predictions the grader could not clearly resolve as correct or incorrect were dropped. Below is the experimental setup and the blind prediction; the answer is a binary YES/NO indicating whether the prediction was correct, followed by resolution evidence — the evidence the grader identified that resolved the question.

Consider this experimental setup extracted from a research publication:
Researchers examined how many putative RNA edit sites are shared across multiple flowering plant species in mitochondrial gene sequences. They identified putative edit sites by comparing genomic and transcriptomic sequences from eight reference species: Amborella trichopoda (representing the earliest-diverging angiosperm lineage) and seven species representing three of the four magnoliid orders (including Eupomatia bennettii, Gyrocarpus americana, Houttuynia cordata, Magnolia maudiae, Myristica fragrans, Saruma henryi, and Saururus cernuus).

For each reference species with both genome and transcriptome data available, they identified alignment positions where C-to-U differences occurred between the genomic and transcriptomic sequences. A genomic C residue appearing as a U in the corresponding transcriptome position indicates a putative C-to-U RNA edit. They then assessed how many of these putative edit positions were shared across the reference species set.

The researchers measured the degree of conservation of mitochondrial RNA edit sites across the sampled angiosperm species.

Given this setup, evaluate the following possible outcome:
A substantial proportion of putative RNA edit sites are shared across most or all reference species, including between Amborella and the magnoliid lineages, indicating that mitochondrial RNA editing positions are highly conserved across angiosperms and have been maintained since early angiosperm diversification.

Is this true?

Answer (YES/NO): YES